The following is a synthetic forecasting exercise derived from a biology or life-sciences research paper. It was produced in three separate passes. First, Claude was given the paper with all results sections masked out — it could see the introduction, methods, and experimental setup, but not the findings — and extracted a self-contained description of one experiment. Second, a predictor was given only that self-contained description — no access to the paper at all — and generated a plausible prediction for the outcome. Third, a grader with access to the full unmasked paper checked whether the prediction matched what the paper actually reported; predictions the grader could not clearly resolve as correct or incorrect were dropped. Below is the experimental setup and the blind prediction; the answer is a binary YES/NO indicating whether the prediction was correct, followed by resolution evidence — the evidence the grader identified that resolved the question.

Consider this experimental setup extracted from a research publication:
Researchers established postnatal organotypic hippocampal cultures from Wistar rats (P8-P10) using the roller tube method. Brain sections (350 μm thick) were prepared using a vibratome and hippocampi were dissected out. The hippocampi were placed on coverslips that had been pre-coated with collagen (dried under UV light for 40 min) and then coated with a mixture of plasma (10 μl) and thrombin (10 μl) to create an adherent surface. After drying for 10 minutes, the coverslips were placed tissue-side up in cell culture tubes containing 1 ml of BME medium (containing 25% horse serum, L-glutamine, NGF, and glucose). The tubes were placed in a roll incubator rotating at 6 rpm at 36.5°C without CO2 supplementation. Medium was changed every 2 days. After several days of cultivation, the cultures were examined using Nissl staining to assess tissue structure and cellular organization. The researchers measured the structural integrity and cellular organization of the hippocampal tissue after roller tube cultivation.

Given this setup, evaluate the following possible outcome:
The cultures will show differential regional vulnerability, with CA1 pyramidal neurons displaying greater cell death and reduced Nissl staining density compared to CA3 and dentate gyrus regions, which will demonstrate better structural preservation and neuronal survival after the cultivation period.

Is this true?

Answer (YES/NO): NO